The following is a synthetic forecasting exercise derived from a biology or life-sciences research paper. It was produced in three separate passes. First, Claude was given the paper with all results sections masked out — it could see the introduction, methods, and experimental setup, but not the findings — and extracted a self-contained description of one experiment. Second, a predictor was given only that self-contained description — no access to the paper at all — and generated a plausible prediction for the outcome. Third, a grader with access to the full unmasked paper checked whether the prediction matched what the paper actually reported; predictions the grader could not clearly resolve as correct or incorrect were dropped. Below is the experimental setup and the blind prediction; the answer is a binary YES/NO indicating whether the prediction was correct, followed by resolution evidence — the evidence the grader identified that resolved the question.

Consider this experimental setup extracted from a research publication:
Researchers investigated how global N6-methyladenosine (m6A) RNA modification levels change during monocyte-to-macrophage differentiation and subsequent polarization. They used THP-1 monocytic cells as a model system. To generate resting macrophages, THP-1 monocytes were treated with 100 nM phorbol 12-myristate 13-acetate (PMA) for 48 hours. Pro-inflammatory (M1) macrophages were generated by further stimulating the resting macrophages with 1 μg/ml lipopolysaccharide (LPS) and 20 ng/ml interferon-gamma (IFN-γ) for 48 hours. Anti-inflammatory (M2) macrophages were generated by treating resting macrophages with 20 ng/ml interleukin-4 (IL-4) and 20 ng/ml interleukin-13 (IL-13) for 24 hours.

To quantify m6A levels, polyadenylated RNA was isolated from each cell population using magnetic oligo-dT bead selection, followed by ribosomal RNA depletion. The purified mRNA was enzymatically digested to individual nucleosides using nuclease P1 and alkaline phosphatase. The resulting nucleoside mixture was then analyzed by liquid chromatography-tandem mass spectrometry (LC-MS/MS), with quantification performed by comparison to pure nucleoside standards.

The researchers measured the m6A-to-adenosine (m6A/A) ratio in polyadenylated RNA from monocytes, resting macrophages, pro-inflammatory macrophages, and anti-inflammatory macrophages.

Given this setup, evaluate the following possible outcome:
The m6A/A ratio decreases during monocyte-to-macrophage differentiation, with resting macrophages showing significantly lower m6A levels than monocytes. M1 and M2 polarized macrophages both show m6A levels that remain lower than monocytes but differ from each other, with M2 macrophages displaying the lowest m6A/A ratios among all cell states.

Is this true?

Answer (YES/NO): NO